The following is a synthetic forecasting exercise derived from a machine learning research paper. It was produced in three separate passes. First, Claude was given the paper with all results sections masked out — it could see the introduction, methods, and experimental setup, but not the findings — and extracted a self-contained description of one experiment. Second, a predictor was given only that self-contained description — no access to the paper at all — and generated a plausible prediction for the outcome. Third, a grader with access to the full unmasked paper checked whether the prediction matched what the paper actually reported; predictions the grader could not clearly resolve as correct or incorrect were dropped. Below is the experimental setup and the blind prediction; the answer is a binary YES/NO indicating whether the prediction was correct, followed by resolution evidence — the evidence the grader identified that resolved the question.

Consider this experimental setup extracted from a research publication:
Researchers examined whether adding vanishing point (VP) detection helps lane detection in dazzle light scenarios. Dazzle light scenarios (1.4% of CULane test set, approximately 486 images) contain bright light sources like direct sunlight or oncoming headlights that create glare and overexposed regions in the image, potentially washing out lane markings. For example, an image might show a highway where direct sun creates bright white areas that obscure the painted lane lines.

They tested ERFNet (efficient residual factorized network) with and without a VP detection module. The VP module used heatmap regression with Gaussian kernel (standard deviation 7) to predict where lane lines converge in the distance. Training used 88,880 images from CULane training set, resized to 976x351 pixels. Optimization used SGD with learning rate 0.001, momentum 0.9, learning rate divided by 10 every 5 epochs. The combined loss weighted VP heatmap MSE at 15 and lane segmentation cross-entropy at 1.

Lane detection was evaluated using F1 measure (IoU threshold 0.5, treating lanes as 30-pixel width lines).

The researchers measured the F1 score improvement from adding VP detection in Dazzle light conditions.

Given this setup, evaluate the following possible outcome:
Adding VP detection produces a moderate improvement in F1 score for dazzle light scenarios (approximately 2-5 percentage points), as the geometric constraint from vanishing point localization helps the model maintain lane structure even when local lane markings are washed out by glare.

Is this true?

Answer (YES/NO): NO